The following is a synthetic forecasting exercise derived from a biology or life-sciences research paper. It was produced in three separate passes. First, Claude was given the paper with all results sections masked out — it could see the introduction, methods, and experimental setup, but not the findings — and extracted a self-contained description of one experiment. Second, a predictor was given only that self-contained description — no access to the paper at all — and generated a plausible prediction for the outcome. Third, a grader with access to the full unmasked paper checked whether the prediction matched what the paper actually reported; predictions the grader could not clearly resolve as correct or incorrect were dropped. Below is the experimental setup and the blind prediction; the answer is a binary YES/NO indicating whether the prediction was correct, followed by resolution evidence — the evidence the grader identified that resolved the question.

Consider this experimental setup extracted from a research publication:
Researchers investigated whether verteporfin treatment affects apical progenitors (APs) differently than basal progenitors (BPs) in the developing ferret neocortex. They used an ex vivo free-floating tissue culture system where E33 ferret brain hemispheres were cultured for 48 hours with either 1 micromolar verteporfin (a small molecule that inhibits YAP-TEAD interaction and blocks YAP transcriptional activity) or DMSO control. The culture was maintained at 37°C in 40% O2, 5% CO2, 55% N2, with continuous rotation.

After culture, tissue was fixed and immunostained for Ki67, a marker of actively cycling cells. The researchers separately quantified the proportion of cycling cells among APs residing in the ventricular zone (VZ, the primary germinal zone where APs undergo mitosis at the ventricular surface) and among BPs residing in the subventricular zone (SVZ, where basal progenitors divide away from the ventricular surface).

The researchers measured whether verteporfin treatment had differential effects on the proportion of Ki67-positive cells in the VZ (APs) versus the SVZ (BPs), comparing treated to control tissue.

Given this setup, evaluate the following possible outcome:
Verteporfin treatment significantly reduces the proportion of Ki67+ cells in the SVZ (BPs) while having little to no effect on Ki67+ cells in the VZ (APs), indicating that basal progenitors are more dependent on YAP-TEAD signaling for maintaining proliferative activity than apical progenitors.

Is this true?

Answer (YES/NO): YES